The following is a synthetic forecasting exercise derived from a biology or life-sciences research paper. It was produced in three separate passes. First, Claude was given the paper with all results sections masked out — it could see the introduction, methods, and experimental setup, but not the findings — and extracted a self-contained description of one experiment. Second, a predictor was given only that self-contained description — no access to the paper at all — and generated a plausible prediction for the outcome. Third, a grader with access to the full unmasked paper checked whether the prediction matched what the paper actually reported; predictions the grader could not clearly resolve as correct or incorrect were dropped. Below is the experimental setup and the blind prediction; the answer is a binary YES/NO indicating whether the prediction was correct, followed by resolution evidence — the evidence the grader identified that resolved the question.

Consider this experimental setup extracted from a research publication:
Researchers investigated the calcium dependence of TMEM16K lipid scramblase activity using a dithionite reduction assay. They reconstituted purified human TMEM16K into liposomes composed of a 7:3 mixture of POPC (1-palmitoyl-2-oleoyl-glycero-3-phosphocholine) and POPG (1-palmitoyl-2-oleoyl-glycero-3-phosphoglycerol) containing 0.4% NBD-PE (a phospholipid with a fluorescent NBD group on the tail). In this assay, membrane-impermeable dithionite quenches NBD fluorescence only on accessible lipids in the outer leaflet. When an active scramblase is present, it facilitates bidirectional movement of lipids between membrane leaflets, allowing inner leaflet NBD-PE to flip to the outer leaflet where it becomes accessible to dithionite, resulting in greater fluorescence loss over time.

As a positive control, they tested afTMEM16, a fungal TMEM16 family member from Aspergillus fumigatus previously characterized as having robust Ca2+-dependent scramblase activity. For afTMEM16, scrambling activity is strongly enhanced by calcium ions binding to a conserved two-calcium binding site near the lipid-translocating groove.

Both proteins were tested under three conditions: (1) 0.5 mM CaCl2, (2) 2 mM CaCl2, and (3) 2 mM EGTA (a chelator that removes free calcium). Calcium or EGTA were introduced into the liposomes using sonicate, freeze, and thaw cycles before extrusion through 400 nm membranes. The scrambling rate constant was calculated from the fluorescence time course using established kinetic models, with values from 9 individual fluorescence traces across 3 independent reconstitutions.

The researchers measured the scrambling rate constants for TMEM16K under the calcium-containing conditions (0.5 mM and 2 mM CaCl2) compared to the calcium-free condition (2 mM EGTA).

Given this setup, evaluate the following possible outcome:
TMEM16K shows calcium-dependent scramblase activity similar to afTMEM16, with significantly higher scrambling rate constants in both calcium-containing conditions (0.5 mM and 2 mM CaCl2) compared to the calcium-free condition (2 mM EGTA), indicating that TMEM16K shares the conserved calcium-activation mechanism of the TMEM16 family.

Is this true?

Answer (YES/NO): NO